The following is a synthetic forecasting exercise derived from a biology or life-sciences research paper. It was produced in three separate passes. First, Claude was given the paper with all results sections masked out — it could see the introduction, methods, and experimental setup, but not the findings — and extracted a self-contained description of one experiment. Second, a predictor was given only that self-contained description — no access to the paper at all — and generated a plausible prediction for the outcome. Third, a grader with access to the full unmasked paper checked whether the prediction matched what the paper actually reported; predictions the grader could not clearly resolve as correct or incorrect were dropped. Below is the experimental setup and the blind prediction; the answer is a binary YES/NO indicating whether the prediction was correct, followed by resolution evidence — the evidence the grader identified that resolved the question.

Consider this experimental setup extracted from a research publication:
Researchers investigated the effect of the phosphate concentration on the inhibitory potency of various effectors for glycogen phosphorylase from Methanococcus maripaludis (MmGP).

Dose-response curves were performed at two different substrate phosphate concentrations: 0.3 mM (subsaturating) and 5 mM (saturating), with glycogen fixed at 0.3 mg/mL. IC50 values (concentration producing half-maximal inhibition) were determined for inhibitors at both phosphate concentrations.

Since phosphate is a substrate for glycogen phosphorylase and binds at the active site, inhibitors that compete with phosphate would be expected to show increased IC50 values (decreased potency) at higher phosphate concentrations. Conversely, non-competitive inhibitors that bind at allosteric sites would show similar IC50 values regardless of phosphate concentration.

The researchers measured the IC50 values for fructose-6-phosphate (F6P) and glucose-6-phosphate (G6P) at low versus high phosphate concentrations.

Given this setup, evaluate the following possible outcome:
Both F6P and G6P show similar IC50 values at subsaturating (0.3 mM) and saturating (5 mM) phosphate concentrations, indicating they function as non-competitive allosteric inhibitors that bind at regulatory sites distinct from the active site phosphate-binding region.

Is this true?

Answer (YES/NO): NO